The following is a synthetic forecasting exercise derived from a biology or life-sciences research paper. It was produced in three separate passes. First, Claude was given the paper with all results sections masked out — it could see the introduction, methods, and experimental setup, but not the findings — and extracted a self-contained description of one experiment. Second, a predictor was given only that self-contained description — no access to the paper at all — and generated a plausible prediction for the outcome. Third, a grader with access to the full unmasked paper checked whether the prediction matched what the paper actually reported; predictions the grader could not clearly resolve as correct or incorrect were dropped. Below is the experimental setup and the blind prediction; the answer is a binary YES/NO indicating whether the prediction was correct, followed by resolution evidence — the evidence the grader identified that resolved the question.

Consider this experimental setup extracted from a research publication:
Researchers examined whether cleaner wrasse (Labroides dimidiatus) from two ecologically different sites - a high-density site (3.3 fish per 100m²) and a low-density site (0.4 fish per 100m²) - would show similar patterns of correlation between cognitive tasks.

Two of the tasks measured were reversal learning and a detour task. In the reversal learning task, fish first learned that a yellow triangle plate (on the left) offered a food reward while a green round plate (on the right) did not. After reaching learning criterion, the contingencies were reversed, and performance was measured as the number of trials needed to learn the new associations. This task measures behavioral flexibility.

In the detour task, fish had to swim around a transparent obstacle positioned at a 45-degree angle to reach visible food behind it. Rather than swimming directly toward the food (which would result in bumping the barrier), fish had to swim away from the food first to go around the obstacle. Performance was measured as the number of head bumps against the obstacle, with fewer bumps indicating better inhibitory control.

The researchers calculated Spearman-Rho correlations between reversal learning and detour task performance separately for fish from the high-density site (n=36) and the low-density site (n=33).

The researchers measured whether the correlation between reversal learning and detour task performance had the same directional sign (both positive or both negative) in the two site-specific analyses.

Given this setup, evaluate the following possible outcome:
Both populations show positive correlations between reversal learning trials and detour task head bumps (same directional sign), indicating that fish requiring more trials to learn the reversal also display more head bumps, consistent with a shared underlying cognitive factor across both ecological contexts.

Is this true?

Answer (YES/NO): NO